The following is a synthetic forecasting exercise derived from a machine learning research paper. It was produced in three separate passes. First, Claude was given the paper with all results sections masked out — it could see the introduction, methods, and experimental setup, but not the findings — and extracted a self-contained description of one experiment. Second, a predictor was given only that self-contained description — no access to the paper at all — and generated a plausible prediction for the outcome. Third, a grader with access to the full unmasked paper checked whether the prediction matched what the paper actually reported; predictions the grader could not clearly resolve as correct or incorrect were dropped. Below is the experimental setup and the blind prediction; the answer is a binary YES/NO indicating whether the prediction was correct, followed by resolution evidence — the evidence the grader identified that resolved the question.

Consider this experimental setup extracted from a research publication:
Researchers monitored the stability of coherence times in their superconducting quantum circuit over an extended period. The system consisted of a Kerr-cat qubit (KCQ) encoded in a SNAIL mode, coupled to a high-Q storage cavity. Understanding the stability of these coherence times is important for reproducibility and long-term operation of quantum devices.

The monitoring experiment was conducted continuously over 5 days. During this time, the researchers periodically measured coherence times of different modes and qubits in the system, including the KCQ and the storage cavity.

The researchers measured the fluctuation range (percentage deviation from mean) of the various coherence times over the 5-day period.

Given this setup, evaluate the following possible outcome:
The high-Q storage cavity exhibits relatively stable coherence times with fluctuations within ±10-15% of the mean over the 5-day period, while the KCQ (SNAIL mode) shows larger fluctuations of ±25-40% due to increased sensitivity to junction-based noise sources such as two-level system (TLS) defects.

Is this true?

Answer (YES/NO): NO